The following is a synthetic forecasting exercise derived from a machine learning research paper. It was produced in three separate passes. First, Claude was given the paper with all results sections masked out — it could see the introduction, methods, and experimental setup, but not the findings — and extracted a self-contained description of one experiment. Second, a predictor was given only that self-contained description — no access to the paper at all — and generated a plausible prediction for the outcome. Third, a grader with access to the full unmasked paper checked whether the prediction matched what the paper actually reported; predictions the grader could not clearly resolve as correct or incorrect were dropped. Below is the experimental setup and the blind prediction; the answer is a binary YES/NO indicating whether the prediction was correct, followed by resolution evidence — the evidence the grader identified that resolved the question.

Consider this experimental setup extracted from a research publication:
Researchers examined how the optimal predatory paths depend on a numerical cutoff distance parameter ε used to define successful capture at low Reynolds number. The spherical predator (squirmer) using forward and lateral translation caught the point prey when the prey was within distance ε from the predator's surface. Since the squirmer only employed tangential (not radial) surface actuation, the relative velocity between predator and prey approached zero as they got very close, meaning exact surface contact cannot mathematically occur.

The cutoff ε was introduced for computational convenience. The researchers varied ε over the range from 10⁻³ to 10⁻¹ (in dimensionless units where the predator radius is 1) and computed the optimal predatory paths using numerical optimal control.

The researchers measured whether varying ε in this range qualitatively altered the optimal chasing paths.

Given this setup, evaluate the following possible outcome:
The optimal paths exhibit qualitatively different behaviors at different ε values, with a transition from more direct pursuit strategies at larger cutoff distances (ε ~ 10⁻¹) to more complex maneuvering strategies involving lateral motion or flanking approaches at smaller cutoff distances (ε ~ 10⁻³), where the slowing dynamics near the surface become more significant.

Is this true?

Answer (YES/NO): NO